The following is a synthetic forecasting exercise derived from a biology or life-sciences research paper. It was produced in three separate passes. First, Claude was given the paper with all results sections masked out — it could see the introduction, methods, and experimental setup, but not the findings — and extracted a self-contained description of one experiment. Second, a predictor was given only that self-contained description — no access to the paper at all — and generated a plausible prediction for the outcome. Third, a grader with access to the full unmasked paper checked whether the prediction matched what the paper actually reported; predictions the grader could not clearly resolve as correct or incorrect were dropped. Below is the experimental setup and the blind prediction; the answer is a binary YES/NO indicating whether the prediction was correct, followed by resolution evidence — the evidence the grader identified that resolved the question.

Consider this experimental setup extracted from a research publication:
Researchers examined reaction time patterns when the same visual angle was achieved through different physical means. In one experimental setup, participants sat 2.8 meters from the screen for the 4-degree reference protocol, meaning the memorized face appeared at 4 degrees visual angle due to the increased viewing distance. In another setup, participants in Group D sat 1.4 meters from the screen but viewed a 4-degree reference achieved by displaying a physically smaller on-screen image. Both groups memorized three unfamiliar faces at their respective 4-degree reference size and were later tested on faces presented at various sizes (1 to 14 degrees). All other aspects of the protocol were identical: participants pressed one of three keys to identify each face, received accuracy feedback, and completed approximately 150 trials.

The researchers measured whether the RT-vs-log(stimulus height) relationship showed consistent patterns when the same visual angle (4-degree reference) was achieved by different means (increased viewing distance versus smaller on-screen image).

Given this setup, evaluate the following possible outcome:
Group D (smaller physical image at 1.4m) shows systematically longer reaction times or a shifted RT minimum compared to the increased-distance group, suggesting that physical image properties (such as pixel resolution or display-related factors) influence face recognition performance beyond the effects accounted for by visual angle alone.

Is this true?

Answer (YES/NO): NO